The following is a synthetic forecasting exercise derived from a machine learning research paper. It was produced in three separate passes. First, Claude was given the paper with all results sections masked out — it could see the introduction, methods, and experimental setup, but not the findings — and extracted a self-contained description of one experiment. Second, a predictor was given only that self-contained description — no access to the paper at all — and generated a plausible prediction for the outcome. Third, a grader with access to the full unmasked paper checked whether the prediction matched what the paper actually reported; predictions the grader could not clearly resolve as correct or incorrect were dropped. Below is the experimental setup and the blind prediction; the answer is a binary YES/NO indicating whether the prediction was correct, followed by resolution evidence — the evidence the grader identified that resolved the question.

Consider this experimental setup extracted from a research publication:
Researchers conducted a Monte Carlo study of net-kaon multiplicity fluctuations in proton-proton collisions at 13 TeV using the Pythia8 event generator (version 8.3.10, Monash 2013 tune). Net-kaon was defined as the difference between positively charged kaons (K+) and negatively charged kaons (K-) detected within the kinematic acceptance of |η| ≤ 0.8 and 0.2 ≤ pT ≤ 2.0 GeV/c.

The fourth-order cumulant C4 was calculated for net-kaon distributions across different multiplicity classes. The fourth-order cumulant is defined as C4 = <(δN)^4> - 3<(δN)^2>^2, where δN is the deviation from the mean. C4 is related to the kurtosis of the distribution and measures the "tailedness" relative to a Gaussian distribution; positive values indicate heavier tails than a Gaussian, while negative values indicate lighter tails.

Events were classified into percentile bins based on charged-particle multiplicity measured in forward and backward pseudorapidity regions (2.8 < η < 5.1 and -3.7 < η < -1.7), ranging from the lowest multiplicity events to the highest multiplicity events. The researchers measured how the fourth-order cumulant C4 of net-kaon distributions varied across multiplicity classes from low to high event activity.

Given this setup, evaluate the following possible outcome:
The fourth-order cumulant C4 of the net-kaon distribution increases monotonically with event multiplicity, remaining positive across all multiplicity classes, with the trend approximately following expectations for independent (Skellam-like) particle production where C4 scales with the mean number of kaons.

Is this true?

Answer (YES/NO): NO